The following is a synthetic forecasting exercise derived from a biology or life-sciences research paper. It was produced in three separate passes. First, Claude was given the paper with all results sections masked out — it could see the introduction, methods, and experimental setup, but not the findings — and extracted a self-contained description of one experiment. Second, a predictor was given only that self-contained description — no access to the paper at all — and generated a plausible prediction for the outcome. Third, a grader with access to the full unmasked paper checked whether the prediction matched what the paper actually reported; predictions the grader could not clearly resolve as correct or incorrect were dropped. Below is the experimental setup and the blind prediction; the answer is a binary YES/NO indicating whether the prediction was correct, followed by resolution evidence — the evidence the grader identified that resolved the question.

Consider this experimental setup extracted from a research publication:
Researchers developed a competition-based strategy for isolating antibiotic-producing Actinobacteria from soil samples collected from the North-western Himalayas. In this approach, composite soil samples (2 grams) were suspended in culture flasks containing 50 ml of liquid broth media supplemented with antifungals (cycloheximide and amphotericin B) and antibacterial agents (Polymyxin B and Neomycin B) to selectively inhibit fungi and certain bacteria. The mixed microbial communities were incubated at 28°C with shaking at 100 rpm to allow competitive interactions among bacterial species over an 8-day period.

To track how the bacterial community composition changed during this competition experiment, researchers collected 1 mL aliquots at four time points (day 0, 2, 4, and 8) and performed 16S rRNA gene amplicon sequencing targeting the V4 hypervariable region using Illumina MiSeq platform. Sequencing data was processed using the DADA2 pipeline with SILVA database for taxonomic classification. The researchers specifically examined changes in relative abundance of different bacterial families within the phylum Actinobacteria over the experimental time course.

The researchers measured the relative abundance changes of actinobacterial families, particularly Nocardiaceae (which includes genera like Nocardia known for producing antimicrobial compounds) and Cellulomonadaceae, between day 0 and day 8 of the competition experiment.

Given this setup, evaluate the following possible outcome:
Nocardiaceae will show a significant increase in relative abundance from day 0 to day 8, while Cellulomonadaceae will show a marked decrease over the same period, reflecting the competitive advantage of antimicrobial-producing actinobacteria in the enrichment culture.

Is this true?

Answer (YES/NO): NO